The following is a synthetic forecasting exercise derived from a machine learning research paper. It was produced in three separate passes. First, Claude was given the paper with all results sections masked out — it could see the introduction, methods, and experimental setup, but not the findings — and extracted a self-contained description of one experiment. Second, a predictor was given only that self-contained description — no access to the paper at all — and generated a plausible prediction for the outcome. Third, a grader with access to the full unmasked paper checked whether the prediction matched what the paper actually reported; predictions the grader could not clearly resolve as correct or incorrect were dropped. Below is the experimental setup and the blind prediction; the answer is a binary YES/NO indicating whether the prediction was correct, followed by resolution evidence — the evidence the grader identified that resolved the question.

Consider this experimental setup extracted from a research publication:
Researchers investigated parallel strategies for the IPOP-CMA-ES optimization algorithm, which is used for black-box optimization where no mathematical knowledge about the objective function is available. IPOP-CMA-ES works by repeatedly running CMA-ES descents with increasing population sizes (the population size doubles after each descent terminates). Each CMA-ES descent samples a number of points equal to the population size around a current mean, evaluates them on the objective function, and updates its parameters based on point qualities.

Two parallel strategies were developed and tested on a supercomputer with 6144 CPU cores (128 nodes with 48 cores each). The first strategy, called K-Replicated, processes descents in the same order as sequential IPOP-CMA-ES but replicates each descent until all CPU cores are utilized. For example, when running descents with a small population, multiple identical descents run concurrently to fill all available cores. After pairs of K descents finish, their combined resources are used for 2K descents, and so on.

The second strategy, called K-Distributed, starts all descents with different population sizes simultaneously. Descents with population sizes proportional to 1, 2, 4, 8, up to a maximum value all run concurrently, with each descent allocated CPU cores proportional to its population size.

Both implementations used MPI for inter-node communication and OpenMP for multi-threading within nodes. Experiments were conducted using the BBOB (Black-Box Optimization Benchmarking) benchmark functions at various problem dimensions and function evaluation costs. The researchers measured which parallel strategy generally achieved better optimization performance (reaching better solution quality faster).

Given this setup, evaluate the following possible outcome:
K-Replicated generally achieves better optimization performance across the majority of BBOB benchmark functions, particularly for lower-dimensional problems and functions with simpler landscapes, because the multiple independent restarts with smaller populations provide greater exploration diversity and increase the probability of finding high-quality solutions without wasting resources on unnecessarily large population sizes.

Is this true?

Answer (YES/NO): NO